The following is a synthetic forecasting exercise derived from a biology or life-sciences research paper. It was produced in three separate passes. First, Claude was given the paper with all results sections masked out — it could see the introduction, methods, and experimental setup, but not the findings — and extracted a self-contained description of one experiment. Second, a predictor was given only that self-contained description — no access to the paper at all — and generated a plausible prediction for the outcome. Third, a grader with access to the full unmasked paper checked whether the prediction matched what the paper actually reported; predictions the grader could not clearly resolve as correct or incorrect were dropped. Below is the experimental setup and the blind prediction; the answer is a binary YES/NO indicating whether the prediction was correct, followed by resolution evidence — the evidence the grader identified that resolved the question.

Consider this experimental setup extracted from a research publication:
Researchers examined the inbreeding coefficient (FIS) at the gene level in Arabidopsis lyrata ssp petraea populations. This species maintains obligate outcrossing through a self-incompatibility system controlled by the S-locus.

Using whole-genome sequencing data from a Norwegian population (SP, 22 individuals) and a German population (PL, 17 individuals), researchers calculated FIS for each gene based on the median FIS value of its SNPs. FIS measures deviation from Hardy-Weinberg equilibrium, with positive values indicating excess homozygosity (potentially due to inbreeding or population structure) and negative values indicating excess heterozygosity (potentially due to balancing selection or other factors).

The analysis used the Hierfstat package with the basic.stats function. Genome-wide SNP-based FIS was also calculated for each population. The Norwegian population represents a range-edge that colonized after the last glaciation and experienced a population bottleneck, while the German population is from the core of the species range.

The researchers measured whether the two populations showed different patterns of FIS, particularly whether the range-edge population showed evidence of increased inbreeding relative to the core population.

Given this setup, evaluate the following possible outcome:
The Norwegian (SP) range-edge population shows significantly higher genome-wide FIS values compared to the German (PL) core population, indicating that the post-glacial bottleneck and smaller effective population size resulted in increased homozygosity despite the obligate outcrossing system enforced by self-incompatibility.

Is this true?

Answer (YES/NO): NO